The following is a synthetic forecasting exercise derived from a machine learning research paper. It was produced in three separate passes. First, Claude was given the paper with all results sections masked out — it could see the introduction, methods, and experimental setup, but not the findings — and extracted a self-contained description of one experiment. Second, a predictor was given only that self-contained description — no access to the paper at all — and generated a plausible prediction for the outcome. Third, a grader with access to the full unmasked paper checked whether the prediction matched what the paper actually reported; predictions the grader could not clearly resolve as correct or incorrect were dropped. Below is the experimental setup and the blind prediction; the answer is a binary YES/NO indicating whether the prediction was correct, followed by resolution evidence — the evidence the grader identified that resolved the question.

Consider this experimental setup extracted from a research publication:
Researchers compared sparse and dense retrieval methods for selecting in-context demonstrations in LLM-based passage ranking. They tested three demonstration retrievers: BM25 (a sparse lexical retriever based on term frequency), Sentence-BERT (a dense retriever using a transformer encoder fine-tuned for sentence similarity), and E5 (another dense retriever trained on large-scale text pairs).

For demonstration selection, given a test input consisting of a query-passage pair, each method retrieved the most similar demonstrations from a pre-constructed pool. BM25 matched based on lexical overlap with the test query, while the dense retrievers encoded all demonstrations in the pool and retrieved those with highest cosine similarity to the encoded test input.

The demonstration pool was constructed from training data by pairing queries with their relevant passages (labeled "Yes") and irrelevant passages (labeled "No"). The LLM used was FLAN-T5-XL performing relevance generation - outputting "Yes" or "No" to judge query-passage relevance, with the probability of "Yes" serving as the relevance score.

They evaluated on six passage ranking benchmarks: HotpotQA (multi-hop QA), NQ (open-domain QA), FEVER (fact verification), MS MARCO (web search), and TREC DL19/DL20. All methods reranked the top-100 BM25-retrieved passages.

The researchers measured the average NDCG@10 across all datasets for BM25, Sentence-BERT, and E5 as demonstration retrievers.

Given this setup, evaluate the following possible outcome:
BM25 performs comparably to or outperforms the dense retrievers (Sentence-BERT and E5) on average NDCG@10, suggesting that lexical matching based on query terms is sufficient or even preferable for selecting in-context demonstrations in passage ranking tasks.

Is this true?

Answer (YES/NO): YES